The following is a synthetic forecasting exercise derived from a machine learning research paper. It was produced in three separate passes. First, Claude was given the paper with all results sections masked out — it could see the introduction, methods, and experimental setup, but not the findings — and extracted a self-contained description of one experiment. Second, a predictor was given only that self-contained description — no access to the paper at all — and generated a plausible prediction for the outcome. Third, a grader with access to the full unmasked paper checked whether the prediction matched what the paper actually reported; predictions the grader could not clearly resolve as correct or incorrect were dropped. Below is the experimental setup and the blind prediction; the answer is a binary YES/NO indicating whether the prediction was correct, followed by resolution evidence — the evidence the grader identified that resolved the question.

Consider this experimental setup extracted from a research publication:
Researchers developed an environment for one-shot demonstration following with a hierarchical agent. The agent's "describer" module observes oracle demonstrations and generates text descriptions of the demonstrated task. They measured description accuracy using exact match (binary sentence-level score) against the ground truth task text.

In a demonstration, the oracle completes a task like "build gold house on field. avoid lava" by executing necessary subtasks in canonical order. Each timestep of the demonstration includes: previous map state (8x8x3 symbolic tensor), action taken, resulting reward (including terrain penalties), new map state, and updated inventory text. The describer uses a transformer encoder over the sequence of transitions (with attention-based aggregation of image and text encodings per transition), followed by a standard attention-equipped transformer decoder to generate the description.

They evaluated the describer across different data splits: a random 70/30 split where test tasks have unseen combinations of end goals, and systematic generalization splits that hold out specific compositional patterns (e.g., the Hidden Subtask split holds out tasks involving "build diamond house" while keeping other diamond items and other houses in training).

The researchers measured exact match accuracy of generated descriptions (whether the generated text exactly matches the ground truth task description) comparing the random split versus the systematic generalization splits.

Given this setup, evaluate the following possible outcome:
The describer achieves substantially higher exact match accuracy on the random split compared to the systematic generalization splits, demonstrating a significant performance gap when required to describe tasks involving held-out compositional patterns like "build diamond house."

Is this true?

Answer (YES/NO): YES